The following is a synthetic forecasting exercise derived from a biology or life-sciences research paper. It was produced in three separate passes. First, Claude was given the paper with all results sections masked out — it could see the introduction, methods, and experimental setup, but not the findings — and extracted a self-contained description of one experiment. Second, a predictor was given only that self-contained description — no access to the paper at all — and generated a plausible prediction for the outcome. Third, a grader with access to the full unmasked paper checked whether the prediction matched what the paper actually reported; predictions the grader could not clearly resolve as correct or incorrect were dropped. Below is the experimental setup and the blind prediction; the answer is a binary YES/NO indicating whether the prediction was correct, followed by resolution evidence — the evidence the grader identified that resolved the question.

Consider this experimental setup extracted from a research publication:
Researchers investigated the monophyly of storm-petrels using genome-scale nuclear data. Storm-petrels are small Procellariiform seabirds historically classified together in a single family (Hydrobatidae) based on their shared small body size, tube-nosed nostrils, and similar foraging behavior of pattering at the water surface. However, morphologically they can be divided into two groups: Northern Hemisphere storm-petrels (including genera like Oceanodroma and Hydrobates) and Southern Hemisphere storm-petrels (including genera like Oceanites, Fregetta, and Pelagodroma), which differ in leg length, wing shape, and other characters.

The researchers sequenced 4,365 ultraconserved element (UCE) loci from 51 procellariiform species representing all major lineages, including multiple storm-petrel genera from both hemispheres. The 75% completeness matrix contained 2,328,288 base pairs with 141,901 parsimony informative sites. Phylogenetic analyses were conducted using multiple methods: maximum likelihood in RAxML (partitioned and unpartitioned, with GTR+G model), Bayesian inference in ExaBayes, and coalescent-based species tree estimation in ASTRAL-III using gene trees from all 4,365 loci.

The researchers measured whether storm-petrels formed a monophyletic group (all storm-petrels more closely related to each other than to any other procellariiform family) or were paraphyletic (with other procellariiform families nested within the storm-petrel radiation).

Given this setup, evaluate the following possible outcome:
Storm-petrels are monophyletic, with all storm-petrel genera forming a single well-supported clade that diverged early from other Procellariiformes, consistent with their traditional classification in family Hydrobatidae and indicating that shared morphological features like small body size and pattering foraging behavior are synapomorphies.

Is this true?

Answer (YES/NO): NO